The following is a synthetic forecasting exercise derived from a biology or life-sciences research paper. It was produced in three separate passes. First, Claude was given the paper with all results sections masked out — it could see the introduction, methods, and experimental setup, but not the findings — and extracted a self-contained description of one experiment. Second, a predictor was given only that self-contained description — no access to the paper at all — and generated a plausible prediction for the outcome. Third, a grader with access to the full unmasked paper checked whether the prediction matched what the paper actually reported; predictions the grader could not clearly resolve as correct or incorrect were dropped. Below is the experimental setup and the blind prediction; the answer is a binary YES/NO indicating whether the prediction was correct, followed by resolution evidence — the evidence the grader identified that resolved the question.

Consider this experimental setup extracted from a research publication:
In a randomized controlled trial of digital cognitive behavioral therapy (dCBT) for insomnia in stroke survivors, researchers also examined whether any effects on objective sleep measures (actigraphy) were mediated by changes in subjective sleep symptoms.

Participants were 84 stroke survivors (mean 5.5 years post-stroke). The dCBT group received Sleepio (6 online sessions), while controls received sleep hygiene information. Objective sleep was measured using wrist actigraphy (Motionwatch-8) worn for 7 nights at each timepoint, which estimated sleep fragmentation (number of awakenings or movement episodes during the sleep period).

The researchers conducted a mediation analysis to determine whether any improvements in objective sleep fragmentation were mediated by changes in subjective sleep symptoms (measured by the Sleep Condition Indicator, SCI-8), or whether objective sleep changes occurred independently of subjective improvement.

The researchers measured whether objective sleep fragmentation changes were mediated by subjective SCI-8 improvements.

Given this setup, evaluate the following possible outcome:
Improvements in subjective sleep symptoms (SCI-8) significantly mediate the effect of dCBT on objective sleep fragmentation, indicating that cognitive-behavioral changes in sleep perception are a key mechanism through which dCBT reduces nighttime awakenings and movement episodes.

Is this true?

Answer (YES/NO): NO